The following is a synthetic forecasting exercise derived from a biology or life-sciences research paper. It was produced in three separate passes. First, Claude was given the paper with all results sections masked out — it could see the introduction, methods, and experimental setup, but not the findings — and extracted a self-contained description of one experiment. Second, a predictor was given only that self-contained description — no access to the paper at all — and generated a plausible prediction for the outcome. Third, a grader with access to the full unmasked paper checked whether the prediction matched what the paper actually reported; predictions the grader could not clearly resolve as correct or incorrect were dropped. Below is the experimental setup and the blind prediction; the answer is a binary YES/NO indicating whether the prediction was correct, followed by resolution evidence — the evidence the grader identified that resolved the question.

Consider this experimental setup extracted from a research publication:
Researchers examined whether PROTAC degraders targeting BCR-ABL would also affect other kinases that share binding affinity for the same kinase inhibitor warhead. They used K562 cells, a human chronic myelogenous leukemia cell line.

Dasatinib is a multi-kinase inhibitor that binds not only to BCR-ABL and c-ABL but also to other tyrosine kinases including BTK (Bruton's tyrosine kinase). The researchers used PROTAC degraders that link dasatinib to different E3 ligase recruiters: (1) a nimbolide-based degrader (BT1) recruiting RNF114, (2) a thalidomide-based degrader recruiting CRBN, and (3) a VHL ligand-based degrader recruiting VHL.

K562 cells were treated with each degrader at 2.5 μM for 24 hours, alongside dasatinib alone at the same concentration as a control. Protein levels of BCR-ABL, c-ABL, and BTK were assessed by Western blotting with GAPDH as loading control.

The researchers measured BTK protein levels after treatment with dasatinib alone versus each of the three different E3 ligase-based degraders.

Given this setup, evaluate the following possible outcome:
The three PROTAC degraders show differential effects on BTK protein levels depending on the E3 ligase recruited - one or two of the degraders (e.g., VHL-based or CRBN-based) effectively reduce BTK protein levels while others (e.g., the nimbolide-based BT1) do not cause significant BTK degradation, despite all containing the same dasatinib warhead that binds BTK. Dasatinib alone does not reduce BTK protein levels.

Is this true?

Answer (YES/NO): YES